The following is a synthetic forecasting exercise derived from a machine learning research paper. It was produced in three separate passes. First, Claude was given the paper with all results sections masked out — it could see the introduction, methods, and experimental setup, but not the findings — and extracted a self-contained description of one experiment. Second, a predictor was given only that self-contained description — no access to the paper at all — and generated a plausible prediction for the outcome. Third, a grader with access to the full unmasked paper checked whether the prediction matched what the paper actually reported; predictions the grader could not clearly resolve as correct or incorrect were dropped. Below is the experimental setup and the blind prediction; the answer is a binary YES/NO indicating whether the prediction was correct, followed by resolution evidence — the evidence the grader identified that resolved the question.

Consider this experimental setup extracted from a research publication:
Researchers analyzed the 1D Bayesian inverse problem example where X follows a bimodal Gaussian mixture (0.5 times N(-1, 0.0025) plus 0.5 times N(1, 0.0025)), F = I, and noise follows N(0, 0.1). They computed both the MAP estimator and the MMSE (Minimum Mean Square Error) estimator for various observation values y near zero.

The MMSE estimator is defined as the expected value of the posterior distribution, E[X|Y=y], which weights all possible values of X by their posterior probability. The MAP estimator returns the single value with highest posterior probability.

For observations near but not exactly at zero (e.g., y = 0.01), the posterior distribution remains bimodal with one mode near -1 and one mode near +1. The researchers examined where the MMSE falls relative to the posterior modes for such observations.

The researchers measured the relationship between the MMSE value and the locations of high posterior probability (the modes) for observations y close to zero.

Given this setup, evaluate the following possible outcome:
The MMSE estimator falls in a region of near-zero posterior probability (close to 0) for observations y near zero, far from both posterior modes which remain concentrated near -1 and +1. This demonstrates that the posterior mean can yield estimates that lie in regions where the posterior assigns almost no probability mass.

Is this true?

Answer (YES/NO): YES